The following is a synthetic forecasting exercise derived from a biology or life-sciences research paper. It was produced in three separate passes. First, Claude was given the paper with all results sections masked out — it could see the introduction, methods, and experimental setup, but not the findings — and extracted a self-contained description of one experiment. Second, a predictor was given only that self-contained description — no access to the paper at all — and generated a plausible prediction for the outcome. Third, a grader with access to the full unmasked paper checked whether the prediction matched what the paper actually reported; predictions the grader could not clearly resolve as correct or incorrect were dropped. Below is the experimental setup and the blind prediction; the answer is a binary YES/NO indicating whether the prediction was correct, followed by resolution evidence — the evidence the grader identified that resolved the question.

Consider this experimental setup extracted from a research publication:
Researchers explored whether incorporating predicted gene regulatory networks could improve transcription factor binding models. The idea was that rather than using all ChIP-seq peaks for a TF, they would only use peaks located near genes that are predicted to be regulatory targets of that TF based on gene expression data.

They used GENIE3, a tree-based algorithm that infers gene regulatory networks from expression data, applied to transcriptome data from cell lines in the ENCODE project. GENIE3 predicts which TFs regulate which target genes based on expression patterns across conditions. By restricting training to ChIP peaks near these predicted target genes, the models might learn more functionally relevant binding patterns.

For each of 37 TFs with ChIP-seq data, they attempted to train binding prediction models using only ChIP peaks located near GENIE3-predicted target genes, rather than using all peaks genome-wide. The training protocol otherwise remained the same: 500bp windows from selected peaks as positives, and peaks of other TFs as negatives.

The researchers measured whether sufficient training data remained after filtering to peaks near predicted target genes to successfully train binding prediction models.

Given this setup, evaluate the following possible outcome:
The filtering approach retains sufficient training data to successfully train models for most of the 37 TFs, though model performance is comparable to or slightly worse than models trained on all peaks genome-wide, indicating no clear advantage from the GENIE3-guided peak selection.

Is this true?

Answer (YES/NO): NO